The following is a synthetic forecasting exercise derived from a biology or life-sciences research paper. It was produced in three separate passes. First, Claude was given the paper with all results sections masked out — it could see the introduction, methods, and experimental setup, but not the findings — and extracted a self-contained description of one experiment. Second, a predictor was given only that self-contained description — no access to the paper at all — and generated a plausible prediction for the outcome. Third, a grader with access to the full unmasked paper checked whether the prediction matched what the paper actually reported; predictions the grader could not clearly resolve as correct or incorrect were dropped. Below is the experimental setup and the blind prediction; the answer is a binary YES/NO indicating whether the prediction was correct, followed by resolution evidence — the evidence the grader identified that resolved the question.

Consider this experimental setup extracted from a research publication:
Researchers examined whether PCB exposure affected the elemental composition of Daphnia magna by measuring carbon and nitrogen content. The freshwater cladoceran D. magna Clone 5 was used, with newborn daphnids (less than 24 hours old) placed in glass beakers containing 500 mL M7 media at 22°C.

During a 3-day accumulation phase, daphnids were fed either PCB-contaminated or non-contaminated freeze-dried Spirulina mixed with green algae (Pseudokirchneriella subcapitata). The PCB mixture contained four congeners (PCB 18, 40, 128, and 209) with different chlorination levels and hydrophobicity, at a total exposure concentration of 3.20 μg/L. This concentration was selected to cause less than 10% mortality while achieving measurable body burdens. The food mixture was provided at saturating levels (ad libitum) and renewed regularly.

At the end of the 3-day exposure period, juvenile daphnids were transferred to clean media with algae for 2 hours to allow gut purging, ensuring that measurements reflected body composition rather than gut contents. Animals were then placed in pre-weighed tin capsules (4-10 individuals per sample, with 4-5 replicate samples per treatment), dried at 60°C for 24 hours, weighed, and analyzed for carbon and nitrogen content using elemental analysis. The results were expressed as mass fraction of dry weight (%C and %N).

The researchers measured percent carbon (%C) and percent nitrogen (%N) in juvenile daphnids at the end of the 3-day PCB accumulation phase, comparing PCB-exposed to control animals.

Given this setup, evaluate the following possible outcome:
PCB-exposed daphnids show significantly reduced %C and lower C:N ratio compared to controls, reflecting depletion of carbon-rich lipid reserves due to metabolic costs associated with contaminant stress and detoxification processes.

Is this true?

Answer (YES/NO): NO